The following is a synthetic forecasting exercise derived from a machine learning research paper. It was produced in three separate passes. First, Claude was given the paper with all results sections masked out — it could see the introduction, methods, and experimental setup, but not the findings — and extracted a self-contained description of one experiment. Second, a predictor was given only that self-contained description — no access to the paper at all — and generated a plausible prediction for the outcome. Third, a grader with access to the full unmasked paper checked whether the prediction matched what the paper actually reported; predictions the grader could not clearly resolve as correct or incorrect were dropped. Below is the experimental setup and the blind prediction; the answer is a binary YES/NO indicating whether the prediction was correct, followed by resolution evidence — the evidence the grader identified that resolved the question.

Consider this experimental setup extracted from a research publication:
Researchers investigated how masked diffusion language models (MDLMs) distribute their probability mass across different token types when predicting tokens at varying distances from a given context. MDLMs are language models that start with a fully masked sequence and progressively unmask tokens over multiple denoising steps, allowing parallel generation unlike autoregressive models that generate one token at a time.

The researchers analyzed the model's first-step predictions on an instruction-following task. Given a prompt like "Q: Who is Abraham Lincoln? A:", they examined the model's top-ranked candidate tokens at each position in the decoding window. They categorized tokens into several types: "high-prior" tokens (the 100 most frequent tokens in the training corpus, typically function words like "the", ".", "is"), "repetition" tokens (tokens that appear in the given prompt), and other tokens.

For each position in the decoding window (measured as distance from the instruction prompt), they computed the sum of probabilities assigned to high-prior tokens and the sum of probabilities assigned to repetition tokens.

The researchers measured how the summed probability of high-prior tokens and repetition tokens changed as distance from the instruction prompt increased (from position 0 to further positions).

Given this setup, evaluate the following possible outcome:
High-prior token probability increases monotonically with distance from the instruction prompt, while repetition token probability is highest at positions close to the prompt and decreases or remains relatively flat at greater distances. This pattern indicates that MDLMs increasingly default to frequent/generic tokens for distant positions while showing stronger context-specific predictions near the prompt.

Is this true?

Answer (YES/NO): NO